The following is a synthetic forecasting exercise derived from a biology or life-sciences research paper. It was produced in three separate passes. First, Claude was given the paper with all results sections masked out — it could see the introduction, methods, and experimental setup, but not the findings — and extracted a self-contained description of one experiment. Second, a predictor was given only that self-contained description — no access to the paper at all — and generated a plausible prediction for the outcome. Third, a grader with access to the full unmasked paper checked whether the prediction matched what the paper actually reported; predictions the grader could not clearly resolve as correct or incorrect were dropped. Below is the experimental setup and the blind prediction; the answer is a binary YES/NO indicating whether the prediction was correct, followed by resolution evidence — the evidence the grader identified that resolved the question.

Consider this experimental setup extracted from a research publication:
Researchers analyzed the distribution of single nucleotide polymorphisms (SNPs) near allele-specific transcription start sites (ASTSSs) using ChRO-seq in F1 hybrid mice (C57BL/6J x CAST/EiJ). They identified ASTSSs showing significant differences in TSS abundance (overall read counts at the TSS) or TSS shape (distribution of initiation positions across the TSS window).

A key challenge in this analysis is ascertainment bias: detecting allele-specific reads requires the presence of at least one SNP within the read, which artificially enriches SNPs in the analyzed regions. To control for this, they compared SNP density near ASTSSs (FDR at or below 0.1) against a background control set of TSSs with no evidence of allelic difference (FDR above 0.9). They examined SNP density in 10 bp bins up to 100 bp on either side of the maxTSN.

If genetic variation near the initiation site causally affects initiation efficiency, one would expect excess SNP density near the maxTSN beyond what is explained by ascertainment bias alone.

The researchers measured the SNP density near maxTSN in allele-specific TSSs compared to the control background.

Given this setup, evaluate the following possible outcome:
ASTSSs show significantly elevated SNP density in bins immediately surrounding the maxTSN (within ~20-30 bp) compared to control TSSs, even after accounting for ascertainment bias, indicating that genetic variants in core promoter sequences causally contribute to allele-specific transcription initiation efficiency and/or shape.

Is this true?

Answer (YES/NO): YES